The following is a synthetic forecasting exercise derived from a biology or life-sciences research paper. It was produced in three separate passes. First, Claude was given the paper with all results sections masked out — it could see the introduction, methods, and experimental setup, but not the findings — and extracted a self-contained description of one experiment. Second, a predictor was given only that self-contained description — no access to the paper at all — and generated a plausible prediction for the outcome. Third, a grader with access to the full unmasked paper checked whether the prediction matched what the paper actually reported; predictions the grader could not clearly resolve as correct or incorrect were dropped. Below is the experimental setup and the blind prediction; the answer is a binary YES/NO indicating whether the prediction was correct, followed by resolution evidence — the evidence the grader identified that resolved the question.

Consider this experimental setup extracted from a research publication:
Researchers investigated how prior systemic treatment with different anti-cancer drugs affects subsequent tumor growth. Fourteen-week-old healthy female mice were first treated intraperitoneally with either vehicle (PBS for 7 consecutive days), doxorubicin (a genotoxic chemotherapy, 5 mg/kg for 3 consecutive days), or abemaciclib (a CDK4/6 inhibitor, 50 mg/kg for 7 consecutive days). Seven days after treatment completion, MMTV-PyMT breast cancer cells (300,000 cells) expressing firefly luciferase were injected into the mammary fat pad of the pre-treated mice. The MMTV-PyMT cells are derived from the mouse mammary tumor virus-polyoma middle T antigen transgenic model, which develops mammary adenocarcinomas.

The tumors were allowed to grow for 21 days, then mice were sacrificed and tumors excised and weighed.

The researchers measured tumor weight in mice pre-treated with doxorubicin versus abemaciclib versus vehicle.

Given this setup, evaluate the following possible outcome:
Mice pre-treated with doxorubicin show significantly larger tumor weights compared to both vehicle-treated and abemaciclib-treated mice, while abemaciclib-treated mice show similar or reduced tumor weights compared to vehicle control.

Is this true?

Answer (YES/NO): YES